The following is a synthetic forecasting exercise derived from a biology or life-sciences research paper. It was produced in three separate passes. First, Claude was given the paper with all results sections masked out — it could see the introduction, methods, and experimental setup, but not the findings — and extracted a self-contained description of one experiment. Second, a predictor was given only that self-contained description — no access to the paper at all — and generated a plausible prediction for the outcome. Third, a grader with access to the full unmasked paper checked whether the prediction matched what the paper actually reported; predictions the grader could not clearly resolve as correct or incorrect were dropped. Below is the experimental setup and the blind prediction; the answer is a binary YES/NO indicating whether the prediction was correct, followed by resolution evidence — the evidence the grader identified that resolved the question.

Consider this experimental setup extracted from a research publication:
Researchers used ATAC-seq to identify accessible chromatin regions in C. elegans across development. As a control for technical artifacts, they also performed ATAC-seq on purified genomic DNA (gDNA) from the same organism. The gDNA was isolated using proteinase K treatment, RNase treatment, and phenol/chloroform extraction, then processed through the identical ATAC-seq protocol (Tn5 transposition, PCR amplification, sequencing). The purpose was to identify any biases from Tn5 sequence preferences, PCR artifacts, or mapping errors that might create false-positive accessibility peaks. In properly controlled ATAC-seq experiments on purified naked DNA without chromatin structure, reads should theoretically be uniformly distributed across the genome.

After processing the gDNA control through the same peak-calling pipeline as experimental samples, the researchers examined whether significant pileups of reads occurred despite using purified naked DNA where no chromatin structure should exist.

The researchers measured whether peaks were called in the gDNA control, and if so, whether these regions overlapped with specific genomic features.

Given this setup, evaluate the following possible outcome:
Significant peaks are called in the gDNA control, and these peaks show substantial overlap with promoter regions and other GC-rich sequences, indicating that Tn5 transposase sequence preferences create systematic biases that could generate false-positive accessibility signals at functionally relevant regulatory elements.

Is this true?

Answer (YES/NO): NO